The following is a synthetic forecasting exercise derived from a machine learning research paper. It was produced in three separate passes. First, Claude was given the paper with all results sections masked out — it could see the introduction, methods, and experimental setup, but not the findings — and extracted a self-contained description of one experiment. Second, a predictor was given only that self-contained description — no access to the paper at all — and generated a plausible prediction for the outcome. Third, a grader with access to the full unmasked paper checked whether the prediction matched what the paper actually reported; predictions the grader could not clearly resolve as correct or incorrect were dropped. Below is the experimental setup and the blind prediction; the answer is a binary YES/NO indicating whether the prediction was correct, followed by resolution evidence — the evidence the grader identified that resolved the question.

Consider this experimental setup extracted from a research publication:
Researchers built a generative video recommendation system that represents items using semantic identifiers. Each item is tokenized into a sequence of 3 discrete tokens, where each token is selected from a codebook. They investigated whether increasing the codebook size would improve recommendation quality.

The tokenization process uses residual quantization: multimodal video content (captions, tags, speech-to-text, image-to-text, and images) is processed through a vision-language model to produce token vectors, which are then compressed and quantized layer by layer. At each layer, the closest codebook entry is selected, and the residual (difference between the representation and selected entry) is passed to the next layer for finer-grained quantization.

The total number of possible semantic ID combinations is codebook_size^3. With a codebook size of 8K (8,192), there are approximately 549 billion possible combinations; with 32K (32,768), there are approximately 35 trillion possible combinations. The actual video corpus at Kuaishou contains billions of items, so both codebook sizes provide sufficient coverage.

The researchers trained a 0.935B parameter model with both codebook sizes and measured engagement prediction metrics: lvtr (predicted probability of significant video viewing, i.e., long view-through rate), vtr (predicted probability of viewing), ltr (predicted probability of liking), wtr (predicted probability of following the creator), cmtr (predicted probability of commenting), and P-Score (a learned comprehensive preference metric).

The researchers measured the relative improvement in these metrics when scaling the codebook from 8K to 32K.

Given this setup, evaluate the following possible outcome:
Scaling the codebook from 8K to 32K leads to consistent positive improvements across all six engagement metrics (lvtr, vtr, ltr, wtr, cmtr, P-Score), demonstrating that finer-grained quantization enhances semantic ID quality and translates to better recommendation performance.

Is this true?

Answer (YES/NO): YES